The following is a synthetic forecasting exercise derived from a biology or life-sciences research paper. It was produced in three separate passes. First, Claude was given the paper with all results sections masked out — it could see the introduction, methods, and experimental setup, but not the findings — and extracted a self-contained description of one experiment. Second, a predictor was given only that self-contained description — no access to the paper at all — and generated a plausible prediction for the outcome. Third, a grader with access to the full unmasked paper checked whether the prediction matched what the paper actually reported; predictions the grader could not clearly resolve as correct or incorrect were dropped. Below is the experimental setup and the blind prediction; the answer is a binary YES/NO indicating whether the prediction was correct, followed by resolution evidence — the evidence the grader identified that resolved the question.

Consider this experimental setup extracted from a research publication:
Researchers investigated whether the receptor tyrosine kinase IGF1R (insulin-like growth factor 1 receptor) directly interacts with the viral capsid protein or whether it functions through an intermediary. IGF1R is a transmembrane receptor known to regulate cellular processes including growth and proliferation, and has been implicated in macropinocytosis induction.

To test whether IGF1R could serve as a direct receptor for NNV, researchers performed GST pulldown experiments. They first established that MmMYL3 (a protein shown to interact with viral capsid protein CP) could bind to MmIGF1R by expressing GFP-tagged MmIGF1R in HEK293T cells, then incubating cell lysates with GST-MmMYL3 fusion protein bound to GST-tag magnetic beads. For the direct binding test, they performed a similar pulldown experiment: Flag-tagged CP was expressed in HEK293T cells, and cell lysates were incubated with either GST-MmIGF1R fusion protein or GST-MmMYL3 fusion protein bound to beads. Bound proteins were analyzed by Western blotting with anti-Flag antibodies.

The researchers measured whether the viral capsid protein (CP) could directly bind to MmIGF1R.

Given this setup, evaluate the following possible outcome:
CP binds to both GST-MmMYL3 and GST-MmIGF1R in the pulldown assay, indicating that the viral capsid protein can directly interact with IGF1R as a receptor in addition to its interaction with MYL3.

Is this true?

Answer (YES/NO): NO